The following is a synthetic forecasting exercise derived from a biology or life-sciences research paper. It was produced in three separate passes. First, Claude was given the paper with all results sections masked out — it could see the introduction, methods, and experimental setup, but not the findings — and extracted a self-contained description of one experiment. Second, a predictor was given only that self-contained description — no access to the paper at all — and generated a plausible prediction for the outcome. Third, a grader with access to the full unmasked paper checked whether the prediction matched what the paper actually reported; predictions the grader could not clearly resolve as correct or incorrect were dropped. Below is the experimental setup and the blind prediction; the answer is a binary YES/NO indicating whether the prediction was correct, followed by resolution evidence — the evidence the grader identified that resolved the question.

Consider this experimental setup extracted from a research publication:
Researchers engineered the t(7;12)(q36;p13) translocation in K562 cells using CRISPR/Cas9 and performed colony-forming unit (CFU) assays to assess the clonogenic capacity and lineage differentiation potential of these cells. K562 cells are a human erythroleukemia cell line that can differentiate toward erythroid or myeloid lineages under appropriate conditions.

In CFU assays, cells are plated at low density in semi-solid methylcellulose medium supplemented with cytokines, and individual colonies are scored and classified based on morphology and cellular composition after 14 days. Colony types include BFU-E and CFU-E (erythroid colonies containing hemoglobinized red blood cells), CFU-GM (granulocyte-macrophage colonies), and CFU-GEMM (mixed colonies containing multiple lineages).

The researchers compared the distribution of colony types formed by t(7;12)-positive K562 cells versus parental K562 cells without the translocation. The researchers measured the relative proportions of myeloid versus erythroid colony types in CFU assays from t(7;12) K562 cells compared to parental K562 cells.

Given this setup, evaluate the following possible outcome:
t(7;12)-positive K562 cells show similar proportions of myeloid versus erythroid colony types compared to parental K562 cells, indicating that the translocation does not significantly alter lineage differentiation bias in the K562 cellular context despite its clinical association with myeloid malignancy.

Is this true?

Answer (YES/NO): NO